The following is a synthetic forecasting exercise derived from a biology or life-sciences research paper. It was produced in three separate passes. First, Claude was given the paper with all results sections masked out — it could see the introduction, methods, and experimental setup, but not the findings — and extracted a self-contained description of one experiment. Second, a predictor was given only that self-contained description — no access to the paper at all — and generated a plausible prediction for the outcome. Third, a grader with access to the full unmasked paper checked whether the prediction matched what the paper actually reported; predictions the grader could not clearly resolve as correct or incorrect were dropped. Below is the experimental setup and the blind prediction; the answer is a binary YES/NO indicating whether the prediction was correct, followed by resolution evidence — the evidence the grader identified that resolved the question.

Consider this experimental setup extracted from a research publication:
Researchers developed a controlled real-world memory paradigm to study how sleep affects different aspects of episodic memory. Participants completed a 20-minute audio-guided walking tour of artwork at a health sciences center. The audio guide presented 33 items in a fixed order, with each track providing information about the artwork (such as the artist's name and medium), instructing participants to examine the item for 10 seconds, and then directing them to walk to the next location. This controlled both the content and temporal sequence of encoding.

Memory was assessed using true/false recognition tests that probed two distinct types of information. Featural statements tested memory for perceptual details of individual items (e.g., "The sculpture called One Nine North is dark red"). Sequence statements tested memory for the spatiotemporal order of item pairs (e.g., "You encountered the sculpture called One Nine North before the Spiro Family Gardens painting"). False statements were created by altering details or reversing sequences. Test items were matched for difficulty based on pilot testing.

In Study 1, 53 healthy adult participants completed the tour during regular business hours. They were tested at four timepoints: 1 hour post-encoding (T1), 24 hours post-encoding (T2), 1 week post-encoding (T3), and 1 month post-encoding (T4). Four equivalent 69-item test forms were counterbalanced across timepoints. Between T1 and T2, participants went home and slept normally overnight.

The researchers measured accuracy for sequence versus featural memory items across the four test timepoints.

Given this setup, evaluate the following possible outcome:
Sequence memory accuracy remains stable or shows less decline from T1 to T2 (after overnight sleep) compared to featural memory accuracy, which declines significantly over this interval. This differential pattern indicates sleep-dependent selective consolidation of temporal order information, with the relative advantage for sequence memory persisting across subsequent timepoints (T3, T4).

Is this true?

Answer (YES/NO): NO